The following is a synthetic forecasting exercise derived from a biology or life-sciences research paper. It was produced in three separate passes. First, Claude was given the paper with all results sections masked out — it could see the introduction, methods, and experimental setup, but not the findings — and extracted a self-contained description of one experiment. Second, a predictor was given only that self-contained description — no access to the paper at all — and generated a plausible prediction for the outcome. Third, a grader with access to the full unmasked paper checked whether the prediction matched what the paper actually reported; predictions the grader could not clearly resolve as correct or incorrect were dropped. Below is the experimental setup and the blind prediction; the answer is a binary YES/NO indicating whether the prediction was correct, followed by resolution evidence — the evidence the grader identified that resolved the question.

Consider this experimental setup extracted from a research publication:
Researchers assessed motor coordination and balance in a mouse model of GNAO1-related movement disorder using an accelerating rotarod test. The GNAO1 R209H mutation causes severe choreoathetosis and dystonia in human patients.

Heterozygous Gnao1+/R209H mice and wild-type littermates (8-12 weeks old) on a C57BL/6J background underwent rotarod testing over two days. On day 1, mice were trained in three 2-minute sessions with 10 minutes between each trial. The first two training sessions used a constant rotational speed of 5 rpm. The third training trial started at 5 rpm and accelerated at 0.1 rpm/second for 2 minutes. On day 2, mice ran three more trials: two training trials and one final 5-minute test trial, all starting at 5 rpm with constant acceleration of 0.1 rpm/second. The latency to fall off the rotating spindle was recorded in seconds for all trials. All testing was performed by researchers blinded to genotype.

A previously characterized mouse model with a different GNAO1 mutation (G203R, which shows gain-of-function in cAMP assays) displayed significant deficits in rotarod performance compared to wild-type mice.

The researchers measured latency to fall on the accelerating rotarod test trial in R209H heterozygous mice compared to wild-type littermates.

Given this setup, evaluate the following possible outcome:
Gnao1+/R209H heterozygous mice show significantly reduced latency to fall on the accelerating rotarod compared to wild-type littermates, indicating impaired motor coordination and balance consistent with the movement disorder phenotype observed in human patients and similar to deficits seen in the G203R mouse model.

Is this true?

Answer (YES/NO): NO